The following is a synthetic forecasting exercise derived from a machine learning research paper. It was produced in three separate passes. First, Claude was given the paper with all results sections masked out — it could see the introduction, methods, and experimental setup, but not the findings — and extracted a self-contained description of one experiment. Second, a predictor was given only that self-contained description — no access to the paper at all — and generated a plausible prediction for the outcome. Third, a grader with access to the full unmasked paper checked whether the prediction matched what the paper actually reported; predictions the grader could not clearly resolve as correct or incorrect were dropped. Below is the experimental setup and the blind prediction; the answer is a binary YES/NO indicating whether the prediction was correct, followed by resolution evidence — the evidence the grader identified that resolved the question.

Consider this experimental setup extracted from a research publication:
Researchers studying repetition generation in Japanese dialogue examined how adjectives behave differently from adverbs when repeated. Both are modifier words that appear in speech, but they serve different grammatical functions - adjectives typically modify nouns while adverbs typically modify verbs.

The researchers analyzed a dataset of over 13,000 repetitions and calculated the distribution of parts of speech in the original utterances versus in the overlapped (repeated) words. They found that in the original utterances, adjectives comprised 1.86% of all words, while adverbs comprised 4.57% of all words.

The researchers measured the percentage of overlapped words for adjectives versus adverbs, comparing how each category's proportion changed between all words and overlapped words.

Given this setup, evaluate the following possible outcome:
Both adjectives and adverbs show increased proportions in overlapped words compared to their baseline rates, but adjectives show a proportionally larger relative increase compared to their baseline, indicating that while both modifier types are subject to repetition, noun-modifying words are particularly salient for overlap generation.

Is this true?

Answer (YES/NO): NO